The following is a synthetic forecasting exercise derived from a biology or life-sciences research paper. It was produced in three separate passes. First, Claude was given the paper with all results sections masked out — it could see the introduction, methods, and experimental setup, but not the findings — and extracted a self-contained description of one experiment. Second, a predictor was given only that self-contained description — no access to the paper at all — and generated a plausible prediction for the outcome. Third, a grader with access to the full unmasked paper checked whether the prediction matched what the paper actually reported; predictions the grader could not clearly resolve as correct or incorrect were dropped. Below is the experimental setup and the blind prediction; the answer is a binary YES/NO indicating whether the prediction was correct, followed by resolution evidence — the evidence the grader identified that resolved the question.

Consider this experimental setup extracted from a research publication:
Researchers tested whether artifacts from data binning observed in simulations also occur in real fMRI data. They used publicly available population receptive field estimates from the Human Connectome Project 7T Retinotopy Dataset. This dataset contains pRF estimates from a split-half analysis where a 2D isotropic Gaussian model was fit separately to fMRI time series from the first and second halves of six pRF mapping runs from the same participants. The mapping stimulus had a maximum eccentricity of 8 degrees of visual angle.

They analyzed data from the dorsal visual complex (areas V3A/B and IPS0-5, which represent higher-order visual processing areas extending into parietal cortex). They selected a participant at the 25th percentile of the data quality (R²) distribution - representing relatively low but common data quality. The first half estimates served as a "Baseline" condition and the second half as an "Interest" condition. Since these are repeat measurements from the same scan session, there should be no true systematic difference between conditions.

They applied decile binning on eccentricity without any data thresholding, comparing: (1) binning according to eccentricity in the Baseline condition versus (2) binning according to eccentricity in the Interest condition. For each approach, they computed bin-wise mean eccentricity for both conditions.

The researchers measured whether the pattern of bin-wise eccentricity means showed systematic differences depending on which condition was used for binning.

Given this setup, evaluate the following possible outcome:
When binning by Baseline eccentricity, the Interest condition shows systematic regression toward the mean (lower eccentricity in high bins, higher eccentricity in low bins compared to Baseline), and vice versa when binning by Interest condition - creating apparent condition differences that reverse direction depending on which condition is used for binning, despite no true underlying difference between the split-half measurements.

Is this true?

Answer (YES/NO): YES